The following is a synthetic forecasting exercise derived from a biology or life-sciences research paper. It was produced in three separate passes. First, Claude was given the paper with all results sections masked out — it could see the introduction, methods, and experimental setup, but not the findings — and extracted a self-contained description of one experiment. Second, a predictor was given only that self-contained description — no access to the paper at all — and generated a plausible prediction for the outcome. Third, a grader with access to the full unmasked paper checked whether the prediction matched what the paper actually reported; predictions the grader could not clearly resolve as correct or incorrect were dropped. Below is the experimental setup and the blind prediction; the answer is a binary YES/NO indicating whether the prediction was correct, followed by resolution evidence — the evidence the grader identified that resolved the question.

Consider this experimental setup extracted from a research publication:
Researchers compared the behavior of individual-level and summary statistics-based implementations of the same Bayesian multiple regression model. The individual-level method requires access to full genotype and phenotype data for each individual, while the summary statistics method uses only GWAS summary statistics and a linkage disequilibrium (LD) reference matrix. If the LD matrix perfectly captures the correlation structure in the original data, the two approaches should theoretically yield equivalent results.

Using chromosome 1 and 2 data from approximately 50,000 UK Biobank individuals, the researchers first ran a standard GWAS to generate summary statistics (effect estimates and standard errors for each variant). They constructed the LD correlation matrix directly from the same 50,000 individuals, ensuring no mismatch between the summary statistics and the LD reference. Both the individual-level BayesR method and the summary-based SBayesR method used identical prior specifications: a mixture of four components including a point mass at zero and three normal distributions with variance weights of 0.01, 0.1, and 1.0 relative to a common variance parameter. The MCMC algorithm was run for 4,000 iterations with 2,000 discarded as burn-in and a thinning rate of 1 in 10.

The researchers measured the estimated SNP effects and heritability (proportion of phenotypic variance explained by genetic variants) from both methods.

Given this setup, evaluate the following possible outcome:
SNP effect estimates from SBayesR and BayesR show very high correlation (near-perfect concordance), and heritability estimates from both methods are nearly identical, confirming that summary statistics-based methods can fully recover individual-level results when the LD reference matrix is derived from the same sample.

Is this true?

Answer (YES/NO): YES